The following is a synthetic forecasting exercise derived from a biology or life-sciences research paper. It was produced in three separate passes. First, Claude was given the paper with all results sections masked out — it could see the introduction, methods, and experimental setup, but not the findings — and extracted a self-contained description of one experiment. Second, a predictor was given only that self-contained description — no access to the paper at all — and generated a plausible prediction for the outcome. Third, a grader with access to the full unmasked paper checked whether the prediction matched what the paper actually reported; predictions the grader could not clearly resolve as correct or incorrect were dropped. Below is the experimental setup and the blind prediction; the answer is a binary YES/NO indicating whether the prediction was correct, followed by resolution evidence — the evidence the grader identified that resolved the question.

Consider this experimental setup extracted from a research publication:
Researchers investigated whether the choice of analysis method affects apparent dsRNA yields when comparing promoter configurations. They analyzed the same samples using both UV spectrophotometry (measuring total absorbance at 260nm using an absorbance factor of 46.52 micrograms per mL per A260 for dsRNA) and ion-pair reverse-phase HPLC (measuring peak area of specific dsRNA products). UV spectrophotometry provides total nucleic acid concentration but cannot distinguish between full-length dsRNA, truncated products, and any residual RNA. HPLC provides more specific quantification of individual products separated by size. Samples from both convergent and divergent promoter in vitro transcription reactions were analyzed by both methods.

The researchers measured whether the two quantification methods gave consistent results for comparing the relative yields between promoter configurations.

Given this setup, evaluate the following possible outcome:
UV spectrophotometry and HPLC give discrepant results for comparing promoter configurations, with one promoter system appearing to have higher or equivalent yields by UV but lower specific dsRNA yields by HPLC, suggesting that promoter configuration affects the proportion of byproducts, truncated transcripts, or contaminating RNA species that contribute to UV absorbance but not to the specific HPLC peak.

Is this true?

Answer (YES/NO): NO